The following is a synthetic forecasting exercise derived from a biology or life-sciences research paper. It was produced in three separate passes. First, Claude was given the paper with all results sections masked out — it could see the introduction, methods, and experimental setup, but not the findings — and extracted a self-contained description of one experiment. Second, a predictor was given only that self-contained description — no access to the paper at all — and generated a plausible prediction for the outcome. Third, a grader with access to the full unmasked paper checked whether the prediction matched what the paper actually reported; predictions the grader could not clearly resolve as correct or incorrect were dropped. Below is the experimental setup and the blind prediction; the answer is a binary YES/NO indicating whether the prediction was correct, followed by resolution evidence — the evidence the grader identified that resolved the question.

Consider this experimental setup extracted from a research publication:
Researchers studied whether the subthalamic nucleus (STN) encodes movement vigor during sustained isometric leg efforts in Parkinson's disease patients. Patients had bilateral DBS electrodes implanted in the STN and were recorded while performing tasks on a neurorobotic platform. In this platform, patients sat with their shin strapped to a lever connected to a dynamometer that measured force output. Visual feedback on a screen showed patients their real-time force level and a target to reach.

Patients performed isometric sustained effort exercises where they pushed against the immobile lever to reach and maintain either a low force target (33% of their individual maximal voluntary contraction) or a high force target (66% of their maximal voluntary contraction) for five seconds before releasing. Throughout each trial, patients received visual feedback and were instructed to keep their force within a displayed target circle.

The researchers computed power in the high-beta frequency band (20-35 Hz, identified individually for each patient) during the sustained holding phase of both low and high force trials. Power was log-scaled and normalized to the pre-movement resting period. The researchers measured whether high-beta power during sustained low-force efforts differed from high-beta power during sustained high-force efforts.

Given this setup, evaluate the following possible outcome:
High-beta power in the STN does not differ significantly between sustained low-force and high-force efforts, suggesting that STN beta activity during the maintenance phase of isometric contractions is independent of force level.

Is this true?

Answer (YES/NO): NO